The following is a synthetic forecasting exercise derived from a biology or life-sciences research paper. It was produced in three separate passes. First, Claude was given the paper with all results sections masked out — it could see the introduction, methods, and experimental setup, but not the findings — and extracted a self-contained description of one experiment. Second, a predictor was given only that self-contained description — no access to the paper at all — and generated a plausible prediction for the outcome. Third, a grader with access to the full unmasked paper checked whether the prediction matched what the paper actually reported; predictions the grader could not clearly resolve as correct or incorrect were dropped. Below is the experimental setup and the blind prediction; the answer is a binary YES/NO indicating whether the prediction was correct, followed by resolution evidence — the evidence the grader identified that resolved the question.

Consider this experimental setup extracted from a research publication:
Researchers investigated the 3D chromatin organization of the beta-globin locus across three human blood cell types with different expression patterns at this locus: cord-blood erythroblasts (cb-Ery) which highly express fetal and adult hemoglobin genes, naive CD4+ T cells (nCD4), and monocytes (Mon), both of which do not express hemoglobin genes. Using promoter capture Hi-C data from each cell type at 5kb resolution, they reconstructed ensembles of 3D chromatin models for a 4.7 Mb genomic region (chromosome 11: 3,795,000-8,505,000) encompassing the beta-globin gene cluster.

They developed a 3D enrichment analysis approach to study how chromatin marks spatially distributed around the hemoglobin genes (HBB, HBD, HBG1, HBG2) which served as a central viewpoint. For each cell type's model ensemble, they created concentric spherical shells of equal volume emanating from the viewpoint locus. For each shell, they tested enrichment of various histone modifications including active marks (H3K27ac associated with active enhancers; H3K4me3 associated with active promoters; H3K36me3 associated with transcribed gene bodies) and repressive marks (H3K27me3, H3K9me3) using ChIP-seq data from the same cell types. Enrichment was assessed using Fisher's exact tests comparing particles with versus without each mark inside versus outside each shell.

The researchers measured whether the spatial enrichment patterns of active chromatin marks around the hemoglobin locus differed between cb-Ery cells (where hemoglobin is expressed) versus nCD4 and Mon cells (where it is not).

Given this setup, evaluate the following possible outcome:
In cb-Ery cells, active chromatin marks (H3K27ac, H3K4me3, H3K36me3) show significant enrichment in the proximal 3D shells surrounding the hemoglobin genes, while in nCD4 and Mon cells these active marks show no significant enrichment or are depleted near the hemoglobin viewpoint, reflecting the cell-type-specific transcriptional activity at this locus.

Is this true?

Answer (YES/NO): YES